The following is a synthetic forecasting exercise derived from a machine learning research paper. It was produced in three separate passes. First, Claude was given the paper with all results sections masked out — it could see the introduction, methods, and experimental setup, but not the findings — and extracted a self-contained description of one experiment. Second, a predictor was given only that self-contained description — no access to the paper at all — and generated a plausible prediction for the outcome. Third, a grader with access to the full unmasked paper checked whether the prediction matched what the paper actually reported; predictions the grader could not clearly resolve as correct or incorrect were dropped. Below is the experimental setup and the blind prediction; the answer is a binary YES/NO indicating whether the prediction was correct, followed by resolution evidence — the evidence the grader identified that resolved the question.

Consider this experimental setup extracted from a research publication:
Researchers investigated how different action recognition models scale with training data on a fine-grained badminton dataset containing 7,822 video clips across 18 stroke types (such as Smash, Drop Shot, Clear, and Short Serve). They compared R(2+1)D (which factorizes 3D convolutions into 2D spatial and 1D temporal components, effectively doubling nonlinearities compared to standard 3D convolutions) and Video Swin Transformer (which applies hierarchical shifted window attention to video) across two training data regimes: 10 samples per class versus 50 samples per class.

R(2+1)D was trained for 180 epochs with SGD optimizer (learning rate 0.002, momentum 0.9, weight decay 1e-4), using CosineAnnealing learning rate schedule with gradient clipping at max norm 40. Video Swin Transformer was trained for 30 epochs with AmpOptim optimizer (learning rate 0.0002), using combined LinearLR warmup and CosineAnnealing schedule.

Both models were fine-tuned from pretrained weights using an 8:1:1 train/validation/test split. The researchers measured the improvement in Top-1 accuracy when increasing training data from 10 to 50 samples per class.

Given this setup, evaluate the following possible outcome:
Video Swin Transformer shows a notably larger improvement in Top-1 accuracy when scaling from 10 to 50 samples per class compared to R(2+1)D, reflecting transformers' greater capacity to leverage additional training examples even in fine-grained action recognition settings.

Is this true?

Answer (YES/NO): YES